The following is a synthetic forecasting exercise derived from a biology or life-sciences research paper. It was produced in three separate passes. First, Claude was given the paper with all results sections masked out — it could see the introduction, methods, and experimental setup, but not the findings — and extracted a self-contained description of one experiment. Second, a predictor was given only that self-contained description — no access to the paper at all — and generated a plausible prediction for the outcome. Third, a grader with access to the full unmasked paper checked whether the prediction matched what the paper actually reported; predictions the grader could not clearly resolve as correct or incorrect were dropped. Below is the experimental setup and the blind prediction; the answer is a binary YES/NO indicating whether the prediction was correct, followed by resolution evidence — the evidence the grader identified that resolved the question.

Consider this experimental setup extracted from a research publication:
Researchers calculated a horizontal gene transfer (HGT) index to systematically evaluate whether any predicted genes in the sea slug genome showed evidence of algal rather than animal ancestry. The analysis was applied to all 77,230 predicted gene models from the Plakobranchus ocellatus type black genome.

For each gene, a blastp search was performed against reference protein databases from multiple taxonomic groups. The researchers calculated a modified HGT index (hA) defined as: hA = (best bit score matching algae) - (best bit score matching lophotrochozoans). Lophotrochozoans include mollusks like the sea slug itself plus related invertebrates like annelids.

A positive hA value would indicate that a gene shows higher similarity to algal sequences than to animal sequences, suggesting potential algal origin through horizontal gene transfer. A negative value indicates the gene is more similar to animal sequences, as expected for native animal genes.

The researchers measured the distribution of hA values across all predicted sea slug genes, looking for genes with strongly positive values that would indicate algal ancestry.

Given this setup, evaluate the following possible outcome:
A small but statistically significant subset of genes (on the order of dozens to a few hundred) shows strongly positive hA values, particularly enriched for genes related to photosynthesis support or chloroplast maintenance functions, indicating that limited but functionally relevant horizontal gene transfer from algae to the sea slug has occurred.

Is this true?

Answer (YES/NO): NO